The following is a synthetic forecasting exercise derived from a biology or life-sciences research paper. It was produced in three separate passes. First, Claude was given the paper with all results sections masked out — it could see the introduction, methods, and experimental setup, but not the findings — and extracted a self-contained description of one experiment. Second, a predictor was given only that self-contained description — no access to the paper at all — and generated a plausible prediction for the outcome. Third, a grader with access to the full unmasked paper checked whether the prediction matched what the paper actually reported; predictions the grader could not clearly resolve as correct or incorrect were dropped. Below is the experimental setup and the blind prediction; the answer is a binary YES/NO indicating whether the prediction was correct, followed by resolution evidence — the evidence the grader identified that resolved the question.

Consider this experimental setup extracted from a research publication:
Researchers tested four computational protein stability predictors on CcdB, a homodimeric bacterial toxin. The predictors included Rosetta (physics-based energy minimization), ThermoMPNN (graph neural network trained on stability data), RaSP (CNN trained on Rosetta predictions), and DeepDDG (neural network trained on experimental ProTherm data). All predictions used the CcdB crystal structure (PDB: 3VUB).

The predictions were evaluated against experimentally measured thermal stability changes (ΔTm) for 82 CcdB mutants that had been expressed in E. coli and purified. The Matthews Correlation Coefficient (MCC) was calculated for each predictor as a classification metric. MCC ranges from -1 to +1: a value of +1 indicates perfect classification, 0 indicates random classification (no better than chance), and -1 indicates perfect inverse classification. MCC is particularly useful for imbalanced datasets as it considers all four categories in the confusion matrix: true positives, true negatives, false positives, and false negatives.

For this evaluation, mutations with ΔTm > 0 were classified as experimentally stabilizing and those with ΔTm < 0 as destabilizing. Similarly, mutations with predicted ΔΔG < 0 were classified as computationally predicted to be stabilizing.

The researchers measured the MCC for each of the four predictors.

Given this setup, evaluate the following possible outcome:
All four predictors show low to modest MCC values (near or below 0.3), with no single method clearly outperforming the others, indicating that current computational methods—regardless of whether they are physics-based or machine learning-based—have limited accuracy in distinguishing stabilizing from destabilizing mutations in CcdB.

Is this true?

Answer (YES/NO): NO